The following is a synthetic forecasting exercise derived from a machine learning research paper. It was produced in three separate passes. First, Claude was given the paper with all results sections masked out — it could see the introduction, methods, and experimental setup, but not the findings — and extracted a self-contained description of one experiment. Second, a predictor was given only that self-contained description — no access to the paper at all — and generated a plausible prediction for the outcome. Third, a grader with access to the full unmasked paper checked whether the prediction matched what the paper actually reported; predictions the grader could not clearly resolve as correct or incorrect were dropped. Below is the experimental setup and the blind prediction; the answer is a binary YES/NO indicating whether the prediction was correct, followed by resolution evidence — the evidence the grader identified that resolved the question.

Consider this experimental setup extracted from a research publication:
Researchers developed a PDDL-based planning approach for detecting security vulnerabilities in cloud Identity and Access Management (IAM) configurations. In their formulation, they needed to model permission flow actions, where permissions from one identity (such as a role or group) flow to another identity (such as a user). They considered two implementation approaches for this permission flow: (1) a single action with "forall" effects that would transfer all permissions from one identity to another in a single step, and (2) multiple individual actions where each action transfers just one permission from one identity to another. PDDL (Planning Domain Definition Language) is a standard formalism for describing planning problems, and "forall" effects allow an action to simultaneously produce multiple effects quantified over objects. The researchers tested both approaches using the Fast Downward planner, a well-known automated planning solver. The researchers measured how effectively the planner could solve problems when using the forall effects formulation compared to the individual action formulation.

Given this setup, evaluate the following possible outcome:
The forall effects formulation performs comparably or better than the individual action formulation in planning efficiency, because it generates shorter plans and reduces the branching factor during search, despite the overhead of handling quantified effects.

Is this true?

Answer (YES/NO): NO